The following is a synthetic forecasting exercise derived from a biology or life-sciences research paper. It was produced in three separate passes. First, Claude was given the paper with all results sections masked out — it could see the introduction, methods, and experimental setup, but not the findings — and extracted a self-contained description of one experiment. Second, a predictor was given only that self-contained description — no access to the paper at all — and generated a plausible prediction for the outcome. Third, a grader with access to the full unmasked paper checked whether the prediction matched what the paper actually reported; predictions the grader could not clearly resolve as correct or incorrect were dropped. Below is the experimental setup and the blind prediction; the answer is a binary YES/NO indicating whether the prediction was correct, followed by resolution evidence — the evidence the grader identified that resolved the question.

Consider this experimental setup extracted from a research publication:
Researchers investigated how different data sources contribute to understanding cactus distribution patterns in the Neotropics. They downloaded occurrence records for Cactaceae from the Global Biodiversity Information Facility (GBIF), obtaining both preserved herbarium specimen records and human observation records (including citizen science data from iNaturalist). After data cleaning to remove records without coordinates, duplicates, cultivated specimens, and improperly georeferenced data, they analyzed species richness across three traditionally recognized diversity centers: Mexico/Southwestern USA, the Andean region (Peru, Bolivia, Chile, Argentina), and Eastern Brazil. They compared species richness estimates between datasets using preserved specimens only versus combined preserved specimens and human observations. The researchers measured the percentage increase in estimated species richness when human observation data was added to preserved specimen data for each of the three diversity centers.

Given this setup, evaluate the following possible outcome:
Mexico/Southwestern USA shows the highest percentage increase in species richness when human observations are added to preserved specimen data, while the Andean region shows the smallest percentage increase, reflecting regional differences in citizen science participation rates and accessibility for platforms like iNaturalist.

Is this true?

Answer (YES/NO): NO